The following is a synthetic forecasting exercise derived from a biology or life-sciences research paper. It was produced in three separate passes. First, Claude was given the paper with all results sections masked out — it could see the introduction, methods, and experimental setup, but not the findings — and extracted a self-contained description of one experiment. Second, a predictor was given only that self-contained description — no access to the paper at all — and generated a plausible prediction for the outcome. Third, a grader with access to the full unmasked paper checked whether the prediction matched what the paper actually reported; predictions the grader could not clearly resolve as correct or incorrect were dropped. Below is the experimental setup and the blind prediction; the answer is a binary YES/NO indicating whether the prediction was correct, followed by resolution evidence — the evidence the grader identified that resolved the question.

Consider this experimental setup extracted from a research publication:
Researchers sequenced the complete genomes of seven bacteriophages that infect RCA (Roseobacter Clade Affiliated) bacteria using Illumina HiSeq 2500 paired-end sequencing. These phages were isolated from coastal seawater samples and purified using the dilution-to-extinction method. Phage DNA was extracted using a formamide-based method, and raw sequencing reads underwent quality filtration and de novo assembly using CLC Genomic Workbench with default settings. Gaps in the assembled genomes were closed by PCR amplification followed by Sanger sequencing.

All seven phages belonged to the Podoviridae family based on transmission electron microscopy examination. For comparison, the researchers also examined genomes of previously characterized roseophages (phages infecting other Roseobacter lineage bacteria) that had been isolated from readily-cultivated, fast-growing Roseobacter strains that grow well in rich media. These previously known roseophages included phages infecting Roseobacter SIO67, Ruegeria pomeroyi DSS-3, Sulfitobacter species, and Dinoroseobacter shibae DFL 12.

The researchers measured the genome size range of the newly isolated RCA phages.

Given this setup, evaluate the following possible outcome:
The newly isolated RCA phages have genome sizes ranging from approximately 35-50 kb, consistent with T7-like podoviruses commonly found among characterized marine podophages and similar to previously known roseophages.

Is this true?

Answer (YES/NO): NO